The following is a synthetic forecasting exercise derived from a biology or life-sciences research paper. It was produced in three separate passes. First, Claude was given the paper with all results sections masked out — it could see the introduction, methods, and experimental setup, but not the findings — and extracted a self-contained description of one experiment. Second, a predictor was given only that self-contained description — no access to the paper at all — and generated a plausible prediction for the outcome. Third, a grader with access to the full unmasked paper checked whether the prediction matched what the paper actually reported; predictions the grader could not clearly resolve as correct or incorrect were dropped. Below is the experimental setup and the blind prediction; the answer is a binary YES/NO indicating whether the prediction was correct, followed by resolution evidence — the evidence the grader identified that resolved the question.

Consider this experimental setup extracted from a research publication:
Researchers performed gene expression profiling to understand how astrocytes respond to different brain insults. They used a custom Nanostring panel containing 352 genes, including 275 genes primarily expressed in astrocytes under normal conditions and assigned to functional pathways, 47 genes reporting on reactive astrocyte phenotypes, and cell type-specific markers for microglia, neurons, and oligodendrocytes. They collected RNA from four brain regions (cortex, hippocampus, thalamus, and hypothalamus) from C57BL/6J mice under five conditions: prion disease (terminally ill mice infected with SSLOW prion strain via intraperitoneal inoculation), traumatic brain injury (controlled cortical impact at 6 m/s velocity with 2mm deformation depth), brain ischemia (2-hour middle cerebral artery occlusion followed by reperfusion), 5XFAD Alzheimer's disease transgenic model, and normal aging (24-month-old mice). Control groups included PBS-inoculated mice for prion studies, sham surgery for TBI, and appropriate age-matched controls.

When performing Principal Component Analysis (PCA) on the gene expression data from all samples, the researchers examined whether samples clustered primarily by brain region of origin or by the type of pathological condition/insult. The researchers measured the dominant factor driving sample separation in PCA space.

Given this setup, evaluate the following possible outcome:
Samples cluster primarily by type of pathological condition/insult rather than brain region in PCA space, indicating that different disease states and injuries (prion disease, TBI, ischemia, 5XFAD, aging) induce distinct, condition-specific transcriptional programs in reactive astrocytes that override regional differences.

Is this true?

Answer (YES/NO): NO